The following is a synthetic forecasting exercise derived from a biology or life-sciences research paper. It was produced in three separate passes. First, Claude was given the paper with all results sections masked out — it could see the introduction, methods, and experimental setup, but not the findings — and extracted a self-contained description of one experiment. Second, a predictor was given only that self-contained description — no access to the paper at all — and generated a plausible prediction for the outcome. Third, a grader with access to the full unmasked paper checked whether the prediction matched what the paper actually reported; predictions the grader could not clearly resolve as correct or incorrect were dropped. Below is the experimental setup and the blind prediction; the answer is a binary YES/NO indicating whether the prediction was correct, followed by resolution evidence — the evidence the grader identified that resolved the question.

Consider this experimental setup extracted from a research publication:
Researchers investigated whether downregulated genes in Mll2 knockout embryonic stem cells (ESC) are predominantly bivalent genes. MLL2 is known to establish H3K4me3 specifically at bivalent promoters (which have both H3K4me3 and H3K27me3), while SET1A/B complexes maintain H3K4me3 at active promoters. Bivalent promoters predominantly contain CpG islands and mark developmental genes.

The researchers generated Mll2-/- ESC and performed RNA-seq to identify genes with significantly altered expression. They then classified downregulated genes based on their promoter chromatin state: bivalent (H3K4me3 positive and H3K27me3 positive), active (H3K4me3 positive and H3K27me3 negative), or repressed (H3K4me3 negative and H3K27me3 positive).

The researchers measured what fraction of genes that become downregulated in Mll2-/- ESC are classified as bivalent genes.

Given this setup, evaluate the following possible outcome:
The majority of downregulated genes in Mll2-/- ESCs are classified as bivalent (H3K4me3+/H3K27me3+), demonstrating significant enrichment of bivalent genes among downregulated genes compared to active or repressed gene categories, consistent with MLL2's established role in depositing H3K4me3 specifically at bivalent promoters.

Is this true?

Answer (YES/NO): NO